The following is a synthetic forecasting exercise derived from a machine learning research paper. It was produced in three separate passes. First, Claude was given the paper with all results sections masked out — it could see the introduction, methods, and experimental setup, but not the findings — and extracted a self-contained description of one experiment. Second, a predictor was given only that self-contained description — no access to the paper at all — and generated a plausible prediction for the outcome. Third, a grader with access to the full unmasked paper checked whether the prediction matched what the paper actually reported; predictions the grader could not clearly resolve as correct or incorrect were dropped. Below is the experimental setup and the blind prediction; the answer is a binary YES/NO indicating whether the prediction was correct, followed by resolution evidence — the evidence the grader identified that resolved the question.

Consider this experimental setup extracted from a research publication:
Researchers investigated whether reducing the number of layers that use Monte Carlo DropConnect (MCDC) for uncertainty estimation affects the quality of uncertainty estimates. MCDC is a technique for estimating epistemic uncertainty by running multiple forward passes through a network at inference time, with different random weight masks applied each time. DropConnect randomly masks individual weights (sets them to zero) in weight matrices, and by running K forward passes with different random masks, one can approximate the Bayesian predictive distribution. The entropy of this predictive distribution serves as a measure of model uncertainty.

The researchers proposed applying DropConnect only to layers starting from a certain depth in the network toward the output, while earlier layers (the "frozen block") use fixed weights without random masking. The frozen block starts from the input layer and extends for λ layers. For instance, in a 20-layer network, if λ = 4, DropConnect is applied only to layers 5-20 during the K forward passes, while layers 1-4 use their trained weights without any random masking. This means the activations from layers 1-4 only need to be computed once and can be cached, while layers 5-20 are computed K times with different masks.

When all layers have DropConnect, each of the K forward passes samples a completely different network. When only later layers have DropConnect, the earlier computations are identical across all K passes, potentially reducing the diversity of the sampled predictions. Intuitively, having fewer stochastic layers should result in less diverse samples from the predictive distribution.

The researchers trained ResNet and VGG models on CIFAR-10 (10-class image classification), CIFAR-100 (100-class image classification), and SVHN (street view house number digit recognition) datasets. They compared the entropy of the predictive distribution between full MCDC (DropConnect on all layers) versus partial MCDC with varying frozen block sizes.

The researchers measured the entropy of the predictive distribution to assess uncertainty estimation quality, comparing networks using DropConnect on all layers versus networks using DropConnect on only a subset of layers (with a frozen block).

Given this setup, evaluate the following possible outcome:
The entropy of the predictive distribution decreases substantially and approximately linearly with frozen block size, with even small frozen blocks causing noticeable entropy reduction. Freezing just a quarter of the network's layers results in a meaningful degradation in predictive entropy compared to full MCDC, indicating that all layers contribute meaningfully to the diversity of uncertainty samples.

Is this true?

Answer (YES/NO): NO